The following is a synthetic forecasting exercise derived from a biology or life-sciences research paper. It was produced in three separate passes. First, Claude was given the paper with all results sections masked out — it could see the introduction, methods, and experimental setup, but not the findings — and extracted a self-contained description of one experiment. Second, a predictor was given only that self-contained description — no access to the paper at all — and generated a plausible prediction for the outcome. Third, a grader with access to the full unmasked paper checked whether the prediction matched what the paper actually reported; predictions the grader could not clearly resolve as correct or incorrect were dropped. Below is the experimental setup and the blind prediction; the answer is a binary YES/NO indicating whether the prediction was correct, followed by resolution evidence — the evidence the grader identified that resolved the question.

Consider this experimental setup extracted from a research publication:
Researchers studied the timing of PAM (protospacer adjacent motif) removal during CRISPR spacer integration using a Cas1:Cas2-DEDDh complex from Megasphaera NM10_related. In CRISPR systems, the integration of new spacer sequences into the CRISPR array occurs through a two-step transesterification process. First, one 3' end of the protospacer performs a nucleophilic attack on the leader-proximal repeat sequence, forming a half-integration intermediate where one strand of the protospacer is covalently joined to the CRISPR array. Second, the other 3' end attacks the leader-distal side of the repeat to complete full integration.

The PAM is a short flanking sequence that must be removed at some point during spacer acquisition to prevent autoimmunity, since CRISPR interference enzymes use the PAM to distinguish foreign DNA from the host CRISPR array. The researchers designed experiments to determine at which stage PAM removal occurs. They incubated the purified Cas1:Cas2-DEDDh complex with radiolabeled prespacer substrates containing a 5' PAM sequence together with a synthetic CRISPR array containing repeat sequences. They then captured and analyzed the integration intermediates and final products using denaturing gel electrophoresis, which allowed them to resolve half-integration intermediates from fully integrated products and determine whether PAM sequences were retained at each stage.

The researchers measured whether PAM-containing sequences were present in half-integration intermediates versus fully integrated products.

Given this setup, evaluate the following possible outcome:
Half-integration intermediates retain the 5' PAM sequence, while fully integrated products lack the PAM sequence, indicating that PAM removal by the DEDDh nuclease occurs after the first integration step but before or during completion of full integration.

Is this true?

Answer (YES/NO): YES